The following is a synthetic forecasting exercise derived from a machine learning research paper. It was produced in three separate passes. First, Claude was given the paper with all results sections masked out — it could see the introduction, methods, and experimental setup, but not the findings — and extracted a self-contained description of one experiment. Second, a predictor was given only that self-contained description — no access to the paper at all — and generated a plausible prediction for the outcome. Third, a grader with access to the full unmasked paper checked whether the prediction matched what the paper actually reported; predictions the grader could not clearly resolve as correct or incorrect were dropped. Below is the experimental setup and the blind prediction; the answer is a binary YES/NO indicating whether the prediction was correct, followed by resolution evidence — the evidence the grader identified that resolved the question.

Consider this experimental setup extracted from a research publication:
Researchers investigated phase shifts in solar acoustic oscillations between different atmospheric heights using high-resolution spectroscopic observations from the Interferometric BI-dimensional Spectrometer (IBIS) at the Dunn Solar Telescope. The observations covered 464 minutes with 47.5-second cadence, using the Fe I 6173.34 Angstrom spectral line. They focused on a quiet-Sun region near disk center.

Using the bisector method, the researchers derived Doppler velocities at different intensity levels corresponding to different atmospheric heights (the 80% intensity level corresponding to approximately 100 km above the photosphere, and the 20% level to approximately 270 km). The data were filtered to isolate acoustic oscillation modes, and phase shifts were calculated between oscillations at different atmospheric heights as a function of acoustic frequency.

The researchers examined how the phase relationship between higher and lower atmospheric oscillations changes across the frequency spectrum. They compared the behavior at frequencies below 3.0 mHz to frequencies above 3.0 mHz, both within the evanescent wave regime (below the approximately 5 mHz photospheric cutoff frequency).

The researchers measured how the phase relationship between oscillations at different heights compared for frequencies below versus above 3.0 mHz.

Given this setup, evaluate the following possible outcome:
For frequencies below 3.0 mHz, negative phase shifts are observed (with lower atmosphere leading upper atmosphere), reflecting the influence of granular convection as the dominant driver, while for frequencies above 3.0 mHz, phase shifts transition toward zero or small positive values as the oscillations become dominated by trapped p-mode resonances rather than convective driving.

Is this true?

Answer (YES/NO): NO